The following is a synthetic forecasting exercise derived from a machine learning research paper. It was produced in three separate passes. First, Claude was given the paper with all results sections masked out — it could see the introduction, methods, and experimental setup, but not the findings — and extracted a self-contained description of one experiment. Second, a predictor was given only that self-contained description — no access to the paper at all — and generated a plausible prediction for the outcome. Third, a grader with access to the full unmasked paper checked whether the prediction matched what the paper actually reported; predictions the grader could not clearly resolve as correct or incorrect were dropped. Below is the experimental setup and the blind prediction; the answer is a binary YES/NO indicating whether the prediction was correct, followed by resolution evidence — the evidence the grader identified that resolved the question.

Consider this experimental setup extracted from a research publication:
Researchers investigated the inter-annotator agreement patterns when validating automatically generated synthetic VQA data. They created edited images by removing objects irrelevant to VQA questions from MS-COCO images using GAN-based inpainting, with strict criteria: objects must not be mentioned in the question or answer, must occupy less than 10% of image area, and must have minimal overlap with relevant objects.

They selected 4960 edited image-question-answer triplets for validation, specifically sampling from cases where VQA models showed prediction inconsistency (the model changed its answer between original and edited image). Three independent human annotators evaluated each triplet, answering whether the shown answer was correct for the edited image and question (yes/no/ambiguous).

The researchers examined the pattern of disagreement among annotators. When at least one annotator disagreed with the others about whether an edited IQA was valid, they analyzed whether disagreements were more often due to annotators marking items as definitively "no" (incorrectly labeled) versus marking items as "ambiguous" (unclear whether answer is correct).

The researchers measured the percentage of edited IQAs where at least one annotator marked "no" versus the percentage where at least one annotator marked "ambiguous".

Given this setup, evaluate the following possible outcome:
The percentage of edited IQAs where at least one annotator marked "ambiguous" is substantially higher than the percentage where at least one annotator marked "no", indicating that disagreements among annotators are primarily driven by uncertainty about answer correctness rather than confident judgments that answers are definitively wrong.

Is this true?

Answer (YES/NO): YES